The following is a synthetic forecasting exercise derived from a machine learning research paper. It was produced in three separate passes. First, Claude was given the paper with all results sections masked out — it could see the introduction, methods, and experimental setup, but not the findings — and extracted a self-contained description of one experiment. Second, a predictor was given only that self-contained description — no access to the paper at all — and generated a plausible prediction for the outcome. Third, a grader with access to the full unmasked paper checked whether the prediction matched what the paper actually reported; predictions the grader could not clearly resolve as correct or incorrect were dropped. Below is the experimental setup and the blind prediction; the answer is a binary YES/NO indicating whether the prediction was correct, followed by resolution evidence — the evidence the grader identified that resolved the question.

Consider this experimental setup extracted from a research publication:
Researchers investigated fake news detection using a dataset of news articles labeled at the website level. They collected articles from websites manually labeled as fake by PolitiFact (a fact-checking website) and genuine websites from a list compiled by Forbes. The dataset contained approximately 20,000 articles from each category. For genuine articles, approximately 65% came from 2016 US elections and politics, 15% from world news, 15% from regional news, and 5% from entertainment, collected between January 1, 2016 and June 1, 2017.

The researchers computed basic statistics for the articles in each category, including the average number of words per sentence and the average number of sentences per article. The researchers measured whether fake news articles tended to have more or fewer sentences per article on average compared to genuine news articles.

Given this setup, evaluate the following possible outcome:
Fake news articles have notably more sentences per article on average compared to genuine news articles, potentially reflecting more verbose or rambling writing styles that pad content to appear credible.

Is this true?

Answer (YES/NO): NO